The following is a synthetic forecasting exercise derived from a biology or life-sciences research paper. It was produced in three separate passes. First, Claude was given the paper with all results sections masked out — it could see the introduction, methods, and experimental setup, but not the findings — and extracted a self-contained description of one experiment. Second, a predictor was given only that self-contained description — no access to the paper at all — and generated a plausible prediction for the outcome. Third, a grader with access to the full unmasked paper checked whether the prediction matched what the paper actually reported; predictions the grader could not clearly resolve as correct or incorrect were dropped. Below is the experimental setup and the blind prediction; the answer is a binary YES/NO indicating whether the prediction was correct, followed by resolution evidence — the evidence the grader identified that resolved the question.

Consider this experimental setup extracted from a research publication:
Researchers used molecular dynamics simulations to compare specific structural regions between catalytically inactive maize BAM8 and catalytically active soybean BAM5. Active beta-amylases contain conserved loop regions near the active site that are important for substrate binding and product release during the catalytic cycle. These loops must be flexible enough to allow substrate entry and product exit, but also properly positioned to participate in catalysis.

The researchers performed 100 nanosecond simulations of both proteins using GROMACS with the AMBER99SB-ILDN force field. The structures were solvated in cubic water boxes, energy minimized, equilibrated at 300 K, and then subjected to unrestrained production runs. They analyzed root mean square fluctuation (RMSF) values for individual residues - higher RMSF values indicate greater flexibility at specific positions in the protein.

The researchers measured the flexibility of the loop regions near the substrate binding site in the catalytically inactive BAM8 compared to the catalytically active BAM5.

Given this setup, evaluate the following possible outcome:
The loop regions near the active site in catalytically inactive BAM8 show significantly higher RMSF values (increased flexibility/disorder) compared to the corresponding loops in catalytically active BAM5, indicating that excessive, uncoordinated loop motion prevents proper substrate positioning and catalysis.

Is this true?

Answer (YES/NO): NO